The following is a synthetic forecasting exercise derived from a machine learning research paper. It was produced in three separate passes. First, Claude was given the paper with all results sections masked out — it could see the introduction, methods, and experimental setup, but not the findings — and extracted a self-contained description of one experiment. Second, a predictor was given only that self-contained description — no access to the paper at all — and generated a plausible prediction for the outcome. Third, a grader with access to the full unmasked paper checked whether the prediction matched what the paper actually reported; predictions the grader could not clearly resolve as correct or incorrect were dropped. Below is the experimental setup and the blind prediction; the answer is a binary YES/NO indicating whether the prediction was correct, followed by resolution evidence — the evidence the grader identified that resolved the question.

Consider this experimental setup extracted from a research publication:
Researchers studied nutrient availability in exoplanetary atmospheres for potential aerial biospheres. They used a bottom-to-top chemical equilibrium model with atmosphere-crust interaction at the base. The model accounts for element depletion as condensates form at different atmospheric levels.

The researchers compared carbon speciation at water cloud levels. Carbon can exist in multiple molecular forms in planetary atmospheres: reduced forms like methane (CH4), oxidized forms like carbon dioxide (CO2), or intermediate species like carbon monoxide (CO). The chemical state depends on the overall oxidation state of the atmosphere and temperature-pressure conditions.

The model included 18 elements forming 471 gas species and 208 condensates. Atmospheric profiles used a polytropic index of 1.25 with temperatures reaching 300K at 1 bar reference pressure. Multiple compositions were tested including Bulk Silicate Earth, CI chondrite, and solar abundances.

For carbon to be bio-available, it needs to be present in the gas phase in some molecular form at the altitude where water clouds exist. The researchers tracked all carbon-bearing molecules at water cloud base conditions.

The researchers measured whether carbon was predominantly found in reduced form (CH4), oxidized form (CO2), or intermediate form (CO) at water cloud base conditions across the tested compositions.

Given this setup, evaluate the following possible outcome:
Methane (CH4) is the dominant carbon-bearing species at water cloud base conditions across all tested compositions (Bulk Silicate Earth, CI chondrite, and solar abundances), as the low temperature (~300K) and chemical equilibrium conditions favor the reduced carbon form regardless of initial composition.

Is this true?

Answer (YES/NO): NO